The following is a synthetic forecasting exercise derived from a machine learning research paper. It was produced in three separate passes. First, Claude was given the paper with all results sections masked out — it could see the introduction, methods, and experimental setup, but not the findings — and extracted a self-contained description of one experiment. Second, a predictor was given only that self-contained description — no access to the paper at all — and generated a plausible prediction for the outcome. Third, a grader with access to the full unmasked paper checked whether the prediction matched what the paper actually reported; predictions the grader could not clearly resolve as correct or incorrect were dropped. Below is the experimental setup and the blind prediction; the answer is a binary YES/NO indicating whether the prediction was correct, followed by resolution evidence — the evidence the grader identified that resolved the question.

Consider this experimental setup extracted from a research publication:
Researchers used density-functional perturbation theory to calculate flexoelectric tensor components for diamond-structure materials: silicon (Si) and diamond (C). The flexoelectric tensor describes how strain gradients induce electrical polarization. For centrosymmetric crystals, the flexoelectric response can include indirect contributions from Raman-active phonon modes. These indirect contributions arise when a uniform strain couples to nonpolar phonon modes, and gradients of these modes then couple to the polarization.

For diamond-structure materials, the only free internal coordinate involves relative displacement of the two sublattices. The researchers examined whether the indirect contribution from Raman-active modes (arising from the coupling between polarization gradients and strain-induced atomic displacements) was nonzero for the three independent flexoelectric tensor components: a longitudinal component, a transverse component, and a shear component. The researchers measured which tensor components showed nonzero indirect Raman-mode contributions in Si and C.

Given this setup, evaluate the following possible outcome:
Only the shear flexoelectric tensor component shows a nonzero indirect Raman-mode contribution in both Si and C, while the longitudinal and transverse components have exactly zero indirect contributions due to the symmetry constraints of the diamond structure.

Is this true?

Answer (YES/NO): YES